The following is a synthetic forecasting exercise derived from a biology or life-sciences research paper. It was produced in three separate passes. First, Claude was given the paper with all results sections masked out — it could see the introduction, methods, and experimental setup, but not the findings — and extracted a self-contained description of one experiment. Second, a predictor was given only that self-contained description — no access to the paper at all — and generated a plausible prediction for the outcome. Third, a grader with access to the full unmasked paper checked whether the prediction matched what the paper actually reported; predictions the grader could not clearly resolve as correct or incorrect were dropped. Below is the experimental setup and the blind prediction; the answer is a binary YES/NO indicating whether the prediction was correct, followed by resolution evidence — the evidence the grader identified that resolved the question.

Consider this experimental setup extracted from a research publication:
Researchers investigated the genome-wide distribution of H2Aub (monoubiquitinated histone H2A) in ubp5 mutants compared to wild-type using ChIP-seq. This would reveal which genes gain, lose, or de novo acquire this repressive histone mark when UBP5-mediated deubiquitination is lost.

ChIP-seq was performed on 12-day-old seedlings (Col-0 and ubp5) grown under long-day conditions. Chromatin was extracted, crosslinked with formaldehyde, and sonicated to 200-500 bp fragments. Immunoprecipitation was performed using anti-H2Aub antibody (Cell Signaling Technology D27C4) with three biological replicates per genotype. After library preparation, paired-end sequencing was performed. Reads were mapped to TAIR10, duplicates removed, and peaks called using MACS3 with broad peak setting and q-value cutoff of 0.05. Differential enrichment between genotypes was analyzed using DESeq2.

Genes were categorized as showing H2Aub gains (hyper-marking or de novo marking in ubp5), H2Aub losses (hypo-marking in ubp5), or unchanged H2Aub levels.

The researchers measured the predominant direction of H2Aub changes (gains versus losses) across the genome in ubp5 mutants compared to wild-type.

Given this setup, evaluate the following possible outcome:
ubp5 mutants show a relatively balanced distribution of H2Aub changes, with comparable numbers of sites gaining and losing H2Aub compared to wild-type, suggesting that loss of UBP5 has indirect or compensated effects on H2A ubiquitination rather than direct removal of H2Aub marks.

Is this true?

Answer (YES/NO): NO